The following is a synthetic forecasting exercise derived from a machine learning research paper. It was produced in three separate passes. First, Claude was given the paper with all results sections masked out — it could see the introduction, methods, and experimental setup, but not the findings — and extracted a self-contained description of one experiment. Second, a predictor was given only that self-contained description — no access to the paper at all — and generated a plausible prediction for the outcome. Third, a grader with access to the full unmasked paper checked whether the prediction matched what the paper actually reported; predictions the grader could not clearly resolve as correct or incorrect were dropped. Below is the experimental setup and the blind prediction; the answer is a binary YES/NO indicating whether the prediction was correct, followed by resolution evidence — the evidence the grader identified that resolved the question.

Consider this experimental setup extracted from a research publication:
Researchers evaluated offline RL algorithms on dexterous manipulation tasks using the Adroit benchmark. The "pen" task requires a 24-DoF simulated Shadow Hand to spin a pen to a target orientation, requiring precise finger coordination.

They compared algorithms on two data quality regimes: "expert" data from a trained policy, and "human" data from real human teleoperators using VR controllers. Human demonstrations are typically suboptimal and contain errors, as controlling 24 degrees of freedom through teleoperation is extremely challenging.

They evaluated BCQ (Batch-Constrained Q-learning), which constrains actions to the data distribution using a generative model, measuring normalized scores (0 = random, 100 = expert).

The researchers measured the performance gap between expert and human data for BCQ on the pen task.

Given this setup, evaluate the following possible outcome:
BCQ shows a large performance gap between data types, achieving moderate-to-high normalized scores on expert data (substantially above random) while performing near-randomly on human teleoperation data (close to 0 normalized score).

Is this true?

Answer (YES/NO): NO